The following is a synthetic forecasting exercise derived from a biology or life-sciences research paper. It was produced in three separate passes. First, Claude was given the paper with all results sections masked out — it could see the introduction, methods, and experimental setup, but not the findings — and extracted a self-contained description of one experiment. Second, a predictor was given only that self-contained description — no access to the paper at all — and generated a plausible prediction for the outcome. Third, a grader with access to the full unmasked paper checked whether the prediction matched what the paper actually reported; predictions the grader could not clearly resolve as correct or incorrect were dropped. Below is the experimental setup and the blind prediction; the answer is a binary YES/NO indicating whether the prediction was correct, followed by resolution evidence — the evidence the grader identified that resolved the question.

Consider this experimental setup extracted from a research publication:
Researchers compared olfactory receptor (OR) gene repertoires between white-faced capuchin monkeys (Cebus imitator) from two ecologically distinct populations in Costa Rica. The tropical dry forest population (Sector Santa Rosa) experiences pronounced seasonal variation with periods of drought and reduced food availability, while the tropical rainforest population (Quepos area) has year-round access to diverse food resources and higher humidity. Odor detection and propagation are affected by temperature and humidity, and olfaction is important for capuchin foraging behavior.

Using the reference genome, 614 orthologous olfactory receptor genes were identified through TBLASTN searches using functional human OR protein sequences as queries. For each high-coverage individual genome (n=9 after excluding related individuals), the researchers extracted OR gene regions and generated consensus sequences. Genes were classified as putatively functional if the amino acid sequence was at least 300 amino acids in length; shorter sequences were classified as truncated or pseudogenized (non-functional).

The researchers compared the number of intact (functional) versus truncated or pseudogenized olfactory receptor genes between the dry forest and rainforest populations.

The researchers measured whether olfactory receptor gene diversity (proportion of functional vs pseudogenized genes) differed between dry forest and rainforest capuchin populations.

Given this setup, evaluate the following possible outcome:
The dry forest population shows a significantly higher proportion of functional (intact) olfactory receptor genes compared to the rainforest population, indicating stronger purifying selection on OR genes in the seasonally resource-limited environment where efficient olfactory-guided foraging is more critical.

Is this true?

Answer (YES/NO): NO